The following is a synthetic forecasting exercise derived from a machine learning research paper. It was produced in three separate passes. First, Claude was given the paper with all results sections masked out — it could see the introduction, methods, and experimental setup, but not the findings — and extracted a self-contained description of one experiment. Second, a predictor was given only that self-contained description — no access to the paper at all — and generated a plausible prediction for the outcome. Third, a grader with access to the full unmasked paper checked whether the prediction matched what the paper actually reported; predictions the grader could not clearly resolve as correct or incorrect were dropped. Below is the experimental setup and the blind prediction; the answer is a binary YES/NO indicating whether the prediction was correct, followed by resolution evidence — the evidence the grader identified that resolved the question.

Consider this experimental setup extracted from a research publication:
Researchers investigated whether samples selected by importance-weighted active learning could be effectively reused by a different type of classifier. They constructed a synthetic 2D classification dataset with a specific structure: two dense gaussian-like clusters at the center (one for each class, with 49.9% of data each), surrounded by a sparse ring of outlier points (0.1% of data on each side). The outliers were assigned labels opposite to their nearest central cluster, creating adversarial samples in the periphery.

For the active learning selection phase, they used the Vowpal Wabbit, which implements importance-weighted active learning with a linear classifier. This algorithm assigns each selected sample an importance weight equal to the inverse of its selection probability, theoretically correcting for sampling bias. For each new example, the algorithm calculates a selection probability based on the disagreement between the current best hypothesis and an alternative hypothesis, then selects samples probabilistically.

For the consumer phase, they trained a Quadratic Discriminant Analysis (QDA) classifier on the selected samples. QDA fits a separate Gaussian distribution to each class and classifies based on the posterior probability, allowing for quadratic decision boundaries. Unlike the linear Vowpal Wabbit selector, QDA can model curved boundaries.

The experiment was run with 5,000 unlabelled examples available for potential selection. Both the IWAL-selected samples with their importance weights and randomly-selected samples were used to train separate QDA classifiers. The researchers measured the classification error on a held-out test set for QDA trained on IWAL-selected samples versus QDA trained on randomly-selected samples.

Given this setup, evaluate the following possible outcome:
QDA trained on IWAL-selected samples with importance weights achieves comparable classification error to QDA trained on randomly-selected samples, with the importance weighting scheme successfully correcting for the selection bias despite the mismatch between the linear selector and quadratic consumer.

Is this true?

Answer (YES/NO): NO